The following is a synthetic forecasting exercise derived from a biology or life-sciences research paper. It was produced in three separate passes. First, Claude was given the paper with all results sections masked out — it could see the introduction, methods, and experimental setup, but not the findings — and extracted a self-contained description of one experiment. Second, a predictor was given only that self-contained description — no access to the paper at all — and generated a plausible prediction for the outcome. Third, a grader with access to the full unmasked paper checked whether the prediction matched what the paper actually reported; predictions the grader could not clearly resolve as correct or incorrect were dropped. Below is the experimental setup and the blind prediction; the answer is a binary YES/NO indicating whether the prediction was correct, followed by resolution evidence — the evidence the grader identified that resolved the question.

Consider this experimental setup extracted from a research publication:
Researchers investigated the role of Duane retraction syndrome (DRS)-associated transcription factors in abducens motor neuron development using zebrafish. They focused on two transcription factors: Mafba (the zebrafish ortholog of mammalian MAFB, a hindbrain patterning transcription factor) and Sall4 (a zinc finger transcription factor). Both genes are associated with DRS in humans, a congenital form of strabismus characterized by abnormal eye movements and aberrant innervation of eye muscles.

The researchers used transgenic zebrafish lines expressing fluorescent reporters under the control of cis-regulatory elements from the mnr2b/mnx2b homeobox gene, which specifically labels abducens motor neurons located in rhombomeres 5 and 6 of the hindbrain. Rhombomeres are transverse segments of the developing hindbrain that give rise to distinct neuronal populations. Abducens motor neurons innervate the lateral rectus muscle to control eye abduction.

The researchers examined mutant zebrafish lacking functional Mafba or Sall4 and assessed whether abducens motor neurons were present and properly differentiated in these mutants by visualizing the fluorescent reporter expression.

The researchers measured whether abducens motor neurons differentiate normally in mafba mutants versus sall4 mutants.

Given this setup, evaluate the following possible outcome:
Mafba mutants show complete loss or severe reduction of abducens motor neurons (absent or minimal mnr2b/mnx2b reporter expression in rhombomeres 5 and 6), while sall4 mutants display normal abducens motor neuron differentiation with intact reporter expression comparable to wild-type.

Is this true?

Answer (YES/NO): YES